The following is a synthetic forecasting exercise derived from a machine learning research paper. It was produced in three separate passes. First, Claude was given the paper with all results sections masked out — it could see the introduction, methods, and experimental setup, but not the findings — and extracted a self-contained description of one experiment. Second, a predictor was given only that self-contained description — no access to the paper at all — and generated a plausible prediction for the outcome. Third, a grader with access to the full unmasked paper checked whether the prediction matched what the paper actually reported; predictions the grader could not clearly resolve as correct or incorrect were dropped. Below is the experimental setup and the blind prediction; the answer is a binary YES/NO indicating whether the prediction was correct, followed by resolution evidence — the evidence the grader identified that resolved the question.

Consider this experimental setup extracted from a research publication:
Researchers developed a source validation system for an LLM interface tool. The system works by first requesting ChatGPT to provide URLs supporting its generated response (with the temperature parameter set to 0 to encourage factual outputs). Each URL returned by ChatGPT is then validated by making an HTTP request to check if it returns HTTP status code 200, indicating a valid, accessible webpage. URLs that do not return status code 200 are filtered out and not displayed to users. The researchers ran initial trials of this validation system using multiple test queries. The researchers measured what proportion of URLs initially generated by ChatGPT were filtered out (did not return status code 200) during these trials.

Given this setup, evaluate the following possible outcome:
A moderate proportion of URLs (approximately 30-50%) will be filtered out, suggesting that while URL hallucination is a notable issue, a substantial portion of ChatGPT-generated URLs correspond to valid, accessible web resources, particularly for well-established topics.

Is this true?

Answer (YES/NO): YES